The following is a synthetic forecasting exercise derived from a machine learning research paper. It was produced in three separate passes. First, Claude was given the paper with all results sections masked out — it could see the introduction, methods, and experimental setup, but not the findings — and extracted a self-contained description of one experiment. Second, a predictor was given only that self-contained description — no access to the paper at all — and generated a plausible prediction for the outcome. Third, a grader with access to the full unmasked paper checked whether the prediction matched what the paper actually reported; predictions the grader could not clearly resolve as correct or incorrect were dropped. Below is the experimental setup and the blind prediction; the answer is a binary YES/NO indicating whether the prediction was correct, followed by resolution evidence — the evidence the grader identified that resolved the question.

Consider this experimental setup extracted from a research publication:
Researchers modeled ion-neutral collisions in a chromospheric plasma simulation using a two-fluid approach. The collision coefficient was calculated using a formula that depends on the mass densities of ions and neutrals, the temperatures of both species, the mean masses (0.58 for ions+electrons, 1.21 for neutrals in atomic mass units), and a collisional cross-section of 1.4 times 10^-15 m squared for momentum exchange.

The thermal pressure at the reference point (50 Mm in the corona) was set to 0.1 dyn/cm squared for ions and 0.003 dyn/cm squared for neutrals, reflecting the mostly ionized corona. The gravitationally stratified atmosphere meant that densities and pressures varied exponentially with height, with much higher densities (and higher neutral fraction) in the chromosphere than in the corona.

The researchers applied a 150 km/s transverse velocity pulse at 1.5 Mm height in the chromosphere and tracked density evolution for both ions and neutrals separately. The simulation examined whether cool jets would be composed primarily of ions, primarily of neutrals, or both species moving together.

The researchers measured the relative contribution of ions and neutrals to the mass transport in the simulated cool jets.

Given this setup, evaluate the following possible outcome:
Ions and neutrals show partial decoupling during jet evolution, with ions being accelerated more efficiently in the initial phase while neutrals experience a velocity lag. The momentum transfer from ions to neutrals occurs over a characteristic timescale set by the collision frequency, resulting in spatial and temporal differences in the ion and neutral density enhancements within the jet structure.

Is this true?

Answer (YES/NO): YES